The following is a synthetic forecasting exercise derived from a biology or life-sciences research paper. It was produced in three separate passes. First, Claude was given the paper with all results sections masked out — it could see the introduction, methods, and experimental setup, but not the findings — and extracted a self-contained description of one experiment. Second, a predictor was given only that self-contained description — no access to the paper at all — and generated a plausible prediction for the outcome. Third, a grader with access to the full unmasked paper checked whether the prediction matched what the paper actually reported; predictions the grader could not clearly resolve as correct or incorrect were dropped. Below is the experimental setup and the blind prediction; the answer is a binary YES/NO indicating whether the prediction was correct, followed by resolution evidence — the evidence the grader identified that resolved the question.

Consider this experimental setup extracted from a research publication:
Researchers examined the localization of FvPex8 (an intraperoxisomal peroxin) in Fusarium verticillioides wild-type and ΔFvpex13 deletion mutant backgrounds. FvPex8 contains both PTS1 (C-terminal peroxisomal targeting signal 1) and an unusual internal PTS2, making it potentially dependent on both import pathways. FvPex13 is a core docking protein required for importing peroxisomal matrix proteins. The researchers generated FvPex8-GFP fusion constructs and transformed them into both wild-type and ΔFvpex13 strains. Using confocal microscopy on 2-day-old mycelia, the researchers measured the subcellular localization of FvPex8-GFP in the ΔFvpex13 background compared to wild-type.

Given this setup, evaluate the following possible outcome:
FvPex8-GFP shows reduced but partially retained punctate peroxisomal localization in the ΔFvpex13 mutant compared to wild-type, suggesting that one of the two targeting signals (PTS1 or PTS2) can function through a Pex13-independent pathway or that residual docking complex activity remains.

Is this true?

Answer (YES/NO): NO